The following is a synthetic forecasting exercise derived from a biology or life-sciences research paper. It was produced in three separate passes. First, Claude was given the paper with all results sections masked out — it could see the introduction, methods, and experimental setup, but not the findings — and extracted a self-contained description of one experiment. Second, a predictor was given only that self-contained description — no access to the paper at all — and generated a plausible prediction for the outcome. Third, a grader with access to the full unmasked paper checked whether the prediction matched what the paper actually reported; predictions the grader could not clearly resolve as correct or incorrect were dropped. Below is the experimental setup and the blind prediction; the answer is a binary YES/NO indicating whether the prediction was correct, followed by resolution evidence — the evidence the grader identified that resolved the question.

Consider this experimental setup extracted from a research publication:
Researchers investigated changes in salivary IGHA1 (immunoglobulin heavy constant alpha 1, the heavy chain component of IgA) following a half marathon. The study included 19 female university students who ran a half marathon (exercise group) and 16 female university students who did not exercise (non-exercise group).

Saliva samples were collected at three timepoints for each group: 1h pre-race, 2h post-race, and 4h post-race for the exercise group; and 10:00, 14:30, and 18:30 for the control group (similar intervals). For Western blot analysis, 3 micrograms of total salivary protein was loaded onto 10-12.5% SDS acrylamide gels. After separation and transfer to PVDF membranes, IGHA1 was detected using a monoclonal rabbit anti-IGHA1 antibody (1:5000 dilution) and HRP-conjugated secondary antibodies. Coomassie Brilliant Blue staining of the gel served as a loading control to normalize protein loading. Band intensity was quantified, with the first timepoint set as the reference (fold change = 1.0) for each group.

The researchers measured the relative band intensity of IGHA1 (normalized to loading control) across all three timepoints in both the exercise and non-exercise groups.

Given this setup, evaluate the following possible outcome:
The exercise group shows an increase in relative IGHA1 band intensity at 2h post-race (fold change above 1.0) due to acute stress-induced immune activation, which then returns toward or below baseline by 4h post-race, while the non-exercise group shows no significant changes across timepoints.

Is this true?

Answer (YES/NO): NO